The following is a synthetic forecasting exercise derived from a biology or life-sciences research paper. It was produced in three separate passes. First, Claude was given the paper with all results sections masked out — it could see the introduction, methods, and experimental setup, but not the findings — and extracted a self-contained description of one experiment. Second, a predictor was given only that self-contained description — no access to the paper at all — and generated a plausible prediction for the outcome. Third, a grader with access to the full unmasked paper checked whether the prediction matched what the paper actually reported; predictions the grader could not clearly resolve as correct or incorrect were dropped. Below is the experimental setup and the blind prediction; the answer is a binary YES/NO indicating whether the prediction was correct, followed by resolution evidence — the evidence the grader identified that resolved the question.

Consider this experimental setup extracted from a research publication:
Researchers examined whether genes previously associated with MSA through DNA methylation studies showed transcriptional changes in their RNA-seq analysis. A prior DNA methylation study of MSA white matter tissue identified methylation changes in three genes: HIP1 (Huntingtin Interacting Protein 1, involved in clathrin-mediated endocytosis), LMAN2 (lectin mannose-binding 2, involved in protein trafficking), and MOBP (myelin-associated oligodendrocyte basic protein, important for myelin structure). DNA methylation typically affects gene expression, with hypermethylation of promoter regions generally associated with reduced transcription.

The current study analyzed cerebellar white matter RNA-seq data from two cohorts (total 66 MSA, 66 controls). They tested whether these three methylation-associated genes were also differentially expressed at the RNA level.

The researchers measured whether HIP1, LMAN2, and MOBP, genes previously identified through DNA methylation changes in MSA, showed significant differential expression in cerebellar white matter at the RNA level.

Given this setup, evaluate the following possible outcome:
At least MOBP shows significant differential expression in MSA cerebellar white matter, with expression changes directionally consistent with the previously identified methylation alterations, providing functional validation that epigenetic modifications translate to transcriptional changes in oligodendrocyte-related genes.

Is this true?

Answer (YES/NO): YES